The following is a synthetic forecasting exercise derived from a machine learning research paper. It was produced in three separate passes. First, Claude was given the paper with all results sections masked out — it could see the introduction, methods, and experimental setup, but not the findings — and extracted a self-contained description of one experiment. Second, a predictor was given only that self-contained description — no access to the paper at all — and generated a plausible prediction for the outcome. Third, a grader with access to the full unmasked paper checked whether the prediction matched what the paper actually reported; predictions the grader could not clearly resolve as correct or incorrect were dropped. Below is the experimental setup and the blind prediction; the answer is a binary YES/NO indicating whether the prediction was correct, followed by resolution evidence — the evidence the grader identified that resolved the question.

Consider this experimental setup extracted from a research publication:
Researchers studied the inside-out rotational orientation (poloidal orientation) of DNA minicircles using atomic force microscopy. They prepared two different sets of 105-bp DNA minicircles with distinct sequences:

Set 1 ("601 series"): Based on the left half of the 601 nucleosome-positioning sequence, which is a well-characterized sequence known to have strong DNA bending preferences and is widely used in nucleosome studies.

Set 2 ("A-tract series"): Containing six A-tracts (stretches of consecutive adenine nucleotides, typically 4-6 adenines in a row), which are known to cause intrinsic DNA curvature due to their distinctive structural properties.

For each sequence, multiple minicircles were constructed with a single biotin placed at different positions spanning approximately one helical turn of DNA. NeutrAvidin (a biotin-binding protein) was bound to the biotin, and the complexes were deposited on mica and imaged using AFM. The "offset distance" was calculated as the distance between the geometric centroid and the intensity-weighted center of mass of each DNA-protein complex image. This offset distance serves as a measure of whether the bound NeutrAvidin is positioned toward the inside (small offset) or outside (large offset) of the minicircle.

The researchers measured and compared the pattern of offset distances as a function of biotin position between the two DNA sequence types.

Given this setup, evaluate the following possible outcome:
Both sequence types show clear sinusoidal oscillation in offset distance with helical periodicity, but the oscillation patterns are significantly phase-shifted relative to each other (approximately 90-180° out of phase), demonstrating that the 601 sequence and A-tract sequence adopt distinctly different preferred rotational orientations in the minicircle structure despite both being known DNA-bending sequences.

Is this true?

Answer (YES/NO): YES